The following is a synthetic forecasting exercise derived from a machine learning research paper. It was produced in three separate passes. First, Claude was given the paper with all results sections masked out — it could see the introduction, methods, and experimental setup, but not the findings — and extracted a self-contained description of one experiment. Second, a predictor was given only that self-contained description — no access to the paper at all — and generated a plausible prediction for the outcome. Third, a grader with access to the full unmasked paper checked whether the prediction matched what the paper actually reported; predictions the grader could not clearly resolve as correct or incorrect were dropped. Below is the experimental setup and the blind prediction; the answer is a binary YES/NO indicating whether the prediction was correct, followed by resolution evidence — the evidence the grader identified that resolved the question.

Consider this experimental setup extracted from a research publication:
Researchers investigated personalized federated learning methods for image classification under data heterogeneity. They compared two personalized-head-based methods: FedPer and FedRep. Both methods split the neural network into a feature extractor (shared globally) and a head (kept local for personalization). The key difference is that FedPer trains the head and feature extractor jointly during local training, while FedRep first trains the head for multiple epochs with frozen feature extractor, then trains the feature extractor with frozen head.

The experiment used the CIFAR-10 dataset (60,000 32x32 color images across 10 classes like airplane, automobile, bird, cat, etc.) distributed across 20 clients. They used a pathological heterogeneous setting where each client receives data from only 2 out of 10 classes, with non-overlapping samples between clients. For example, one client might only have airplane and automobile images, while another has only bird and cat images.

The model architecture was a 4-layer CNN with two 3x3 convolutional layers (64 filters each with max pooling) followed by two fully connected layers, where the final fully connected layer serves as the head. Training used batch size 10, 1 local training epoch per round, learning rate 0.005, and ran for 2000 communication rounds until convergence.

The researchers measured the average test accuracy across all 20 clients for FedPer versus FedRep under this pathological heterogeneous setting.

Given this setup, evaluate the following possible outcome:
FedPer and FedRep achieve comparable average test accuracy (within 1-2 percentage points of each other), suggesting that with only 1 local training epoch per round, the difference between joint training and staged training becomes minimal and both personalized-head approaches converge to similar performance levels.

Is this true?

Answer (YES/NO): YES